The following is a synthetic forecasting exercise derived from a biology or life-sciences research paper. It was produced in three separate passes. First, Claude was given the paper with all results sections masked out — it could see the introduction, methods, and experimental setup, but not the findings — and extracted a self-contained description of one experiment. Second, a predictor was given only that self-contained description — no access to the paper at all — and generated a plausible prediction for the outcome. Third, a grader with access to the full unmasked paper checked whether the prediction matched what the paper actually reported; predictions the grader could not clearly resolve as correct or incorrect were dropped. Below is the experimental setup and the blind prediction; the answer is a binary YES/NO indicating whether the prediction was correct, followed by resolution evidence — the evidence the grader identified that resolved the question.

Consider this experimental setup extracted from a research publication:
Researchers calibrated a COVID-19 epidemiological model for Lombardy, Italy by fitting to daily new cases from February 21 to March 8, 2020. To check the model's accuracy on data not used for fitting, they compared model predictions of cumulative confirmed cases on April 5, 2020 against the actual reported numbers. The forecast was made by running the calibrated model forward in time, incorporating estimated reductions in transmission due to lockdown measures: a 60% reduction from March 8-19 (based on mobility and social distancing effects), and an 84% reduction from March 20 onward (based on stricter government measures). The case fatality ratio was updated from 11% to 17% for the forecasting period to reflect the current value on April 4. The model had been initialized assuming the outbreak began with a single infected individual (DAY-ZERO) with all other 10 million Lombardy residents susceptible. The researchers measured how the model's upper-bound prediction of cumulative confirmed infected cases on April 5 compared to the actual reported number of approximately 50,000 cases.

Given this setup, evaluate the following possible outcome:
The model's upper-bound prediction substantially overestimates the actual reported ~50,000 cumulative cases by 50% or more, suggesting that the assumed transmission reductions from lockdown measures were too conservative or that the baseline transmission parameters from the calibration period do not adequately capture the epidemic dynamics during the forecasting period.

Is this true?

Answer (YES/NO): NO